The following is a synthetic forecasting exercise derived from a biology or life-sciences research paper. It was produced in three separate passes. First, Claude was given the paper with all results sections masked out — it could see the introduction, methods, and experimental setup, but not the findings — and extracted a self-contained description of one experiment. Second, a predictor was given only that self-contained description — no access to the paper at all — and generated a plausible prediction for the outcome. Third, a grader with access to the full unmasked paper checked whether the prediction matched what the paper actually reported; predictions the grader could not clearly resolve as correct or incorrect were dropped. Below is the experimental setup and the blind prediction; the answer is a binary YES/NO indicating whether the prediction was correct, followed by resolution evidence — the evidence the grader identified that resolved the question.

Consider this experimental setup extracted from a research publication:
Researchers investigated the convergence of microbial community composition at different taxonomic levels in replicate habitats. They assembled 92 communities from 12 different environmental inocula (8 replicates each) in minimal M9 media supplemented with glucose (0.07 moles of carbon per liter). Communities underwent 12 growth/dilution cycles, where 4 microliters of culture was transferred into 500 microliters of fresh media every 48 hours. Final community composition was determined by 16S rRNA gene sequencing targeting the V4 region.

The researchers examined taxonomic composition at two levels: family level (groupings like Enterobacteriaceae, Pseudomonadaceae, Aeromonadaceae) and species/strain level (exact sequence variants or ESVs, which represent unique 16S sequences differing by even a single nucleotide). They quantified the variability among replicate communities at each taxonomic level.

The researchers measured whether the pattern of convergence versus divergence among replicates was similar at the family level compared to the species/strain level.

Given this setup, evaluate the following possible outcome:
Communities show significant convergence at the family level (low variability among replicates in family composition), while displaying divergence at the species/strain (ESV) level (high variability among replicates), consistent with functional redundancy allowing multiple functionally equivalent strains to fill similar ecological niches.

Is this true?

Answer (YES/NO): YES